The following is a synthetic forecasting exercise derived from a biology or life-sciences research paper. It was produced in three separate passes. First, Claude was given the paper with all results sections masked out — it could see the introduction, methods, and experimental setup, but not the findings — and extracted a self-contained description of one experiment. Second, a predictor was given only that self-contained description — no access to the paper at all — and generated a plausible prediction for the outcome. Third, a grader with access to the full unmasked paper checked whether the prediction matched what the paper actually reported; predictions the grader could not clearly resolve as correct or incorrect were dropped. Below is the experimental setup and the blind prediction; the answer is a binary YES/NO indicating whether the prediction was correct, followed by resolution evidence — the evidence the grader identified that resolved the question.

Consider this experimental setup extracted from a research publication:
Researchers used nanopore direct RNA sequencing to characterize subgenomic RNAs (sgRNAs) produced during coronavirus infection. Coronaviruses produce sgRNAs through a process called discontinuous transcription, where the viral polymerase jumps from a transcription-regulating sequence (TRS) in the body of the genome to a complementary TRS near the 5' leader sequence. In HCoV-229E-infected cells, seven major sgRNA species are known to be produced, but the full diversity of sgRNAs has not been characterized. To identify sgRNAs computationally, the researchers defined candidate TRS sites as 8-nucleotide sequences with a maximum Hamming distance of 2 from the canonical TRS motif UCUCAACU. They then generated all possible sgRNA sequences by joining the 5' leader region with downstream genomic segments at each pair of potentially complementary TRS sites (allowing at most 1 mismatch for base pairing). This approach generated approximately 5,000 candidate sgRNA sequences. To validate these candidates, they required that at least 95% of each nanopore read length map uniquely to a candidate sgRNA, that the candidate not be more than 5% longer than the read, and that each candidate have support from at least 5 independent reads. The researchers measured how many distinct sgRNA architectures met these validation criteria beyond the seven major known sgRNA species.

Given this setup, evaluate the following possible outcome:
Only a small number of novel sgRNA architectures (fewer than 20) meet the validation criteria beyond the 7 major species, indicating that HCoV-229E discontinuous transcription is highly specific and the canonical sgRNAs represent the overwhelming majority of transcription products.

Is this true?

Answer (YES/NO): NO